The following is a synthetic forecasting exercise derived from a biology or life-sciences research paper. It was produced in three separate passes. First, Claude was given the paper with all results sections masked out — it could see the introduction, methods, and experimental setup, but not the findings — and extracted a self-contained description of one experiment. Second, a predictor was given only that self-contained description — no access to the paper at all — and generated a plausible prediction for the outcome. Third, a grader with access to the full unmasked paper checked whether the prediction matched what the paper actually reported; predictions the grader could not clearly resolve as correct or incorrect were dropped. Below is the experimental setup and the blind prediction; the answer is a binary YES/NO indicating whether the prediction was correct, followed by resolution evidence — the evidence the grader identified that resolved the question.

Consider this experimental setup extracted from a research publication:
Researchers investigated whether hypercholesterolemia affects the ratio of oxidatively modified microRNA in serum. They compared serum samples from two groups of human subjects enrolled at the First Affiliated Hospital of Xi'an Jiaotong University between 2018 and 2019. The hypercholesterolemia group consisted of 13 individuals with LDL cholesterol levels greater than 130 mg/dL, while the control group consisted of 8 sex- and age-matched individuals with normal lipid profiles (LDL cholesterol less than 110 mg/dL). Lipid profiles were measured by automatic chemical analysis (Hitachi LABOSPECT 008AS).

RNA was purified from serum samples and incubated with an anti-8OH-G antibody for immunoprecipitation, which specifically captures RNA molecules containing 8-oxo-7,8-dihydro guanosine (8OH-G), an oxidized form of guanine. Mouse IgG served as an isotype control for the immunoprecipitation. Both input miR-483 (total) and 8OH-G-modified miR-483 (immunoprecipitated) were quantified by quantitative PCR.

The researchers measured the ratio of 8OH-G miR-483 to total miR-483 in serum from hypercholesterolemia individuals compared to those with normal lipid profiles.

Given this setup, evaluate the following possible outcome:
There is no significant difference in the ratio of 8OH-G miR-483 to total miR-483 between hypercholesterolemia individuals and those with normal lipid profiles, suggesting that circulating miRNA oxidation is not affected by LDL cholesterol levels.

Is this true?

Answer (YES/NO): NO